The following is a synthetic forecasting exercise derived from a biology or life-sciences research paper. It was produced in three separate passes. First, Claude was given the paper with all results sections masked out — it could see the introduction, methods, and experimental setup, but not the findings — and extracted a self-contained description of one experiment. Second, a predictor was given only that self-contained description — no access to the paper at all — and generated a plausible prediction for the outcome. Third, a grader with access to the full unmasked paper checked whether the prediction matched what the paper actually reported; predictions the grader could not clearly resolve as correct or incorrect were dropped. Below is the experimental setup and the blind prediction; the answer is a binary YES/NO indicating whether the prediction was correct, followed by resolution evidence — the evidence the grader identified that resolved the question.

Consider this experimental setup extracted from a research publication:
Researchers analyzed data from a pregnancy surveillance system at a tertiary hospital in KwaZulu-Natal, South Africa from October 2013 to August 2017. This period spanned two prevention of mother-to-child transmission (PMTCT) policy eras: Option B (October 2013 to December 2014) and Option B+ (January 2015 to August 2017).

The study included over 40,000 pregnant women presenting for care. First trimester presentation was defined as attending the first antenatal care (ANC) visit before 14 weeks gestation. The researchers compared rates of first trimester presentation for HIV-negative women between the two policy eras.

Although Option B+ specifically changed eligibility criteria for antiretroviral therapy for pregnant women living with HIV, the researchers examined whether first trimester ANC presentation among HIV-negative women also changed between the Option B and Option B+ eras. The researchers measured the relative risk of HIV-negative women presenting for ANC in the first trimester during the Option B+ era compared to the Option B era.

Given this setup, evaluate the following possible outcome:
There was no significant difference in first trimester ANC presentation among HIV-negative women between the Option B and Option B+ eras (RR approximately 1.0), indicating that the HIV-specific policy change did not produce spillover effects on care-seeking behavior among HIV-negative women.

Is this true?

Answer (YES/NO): NO